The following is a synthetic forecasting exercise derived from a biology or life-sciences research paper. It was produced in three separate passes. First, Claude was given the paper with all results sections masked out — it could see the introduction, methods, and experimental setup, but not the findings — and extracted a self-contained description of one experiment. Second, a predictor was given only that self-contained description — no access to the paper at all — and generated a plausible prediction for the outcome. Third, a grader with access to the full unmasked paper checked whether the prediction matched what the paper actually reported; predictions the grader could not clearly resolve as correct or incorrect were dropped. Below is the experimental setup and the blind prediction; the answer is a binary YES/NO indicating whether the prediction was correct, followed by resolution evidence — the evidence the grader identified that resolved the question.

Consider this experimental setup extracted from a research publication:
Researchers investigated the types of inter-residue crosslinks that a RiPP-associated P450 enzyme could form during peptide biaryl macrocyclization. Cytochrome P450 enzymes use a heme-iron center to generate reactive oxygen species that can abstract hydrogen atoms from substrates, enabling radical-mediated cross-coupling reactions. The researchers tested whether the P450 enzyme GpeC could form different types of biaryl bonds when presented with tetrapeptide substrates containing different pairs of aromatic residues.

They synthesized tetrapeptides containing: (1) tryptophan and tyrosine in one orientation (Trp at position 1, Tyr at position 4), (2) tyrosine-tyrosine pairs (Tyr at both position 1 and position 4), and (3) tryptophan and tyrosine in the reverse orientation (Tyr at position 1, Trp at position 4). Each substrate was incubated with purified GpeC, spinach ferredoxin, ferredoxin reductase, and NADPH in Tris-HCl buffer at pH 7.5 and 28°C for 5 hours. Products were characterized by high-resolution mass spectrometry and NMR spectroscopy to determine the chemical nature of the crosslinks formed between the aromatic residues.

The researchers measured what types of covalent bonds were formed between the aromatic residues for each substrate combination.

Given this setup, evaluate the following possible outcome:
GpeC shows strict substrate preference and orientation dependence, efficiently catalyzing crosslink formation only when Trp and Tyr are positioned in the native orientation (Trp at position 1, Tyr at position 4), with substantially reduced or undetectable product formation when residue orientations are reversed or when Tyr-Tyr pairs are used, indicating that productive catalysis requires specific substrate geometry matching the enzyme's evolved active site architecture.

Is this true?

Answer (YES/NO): NO